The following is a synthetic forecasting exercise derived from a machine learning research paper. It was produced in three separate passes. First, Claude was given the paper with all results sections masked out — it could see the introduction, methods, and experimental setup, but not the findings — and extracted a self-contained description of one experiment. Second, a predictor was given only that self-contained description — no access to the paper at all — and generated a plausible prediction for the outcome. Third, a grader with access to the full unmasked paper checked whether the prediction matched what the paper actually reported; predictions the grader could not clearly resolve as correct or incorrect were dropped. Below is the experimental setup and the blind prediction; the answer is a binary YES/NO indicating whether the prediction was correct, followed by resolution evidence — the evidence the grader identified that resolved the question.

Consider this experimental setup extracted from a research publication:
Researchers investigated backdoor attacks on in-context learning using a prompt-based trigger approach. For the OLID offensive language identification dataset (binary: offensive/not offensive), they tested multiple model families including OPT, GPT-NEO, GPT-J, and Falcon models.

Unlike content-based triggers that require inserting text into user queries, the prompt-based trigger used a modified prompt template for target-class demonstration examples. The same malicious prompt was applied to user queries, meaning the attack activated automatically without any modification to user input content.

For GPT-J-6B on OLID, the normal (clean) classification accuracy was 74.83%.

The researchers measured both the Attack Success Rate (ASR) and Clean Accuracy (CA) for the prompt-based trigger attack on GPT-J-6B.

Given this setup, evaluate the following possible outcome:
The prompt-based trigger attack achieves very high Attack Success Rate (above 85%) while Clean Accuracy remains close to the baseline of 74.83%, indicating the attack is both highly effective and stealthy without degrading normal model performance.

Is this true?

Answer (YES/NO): YES